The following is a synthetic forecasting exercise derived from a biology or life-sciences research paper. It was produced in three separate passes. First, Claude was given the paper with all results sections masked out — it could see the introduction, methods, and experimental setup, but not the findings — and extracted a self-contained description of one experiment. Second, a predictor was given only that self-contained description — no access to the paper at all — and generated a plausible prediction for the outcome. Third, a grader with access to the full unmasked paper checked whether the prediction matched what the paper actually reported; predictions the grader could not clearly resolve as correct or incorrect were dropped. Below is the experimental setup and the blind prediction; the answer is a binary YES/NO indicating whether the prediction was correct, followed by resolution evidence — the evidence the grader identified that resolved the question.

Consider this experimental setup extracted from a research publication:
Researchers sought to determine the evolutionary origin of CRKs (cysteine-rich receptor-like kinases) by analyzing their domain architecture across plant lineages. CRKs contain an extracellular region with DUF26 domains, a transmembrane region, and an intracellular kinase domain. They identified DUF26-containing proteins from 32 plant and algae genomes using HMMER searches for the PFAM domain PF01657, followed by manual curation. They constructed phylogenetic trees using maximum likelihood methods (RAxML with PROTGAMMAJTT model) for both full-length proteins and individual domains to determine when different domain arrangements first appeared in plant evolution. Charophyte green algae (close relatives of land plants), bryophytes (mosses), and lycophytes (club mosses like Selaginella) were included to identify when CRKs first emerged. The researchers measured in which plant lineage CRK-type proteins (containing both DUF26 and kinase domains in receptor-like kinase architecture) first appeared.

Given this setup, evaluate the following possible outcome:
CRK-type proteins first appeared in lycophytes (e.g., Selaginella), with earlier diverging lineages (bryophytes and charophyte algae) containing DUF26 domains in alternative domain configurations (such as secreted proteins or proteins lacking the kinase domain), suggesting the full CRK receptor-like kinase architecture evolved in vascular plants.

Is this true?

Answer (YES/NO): NO